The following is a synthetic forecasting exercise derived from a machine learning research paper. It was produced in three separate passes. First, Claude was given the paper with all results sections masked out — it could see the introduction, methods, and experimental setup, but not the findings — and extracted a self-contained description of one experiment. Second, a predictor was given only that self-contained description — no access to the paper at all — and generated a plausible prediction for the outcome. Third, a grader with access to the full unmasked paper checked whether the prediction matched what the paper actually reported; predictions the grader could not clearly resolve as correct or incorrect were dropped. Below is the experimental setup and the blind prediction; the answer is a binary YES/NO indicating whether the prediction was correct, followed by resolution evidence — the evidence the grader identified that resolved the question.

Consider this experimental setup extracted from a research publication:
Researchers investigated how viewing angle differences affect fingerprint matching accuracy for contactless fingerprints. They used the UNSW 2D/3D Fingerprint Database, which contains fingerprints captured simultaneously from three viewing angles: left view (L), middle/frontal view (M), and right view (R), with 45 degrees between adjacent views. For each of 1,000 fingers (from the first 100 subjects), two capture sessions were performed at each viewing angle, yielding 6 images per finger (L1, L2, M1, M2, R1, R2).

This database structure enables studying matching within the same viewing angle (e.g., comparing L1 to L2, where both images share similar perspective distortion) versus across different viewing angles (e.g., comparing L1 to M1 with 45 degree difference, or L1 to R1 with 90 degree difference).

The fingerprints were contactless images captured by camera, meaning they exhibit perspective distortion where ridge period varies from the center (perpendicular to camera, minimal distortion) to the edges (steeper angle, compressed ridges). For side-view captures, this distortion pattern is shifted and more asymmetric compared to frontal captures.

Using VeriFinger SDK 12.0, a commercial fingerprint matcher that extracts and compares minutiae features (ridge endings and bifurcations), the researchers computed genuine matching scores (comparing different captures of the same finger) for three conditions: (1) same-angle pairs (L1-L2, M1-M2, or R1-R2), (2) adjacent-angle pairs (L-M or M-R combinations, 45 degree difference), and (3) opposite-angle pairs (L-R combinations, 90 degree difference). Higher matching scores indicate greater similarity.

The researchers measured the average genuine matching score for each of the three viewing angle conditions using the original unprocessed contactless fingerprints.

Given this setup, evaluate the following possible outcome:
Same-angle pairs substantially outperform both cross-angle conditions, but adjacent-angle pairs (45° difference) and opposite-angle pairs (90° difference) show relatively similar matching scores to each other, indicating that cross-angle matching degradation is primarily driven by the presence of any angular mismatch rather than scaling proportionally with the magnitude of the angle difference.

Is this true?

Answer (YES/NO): NO